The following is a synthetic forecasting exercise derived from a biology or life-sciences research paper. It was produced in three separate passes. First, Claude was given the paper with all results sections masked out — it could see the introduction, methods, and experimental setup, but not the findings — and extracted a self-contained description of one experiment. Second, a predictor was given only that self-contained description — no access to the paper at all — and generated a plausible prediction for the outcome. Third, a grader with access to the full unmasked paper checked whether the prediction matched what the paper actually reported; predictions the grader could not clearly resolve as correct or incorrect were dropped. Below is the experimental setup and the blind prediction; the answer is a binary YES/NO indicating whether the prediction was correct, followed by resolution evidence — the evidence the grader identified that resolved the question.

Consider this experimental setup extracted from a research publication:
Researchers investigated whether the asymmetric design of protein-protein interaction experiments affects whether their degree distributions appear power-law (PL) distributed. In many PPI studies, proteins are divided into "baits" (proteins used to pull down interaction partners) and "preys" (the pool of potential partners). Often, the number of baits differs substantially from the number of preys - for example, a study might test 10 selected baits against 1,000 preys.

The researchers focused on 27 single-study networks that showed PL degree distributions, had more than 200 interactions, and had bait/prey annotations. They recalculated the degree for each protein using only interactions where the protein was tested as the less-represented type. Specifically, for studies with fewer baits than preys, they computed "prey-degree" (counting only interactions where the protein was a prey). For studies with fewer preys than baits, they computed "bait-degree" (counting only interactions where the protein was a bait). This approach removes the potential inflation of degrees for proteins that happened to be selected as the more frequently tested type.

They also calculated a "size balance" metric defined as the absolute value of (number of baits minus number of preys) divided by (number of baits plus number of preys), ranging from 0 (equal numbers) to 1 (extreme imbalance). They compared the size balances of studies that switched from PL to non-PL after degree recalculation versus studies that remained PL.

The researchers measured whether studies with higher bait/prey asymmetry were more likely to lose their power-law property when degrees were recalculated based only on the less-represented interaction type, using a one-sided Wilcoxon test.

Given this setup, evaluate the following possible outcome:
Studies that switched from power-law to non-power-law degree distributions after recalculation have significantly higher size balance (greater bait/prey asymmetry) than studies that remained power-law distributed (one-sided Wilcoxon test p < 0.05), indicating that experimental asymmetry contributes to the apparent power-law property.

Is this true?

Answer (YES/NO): NO